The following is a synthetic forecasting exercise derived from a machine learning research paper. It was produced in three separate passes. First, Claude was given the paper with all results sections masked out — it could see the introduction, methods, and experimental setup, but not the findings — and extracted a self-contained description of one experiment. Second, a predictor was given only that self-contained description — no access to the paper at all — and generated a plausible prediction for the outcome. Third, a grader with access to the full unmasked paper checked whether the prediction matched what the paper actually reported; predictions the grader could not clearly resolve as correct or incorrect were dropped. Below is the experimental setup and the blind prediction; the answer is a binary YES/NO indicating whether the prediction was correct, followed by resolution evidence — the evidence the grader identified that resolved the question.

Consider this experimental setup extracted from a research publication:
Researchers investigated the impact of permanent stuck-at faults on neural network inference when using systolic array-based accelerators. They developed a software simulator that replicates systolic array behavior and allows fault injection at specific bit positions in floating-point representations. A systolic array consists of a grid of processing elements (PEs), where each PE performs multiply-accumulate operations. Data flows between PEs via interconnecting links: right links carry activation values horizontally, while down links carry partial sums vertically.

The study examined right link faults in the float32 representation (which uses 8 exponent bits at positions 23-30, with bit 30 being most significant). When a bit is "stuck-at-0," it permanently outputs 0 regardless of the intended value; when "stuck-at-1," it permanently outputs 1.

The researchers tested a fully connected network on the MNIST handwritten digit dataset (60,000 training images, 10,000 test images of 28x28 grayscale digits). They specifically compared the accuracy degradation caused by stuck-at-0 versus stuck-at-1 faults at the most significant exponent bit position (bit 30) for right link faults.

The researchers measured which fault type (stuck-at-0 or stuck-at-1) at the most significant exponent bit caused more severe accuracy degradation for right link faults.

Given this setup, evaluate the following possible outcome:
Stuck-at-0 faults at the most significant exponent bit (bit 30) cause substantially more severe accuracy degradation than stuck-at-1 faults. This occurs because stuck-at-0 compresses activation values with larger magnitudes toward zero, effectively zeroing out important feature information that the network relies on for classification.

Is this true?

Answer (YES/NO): YES